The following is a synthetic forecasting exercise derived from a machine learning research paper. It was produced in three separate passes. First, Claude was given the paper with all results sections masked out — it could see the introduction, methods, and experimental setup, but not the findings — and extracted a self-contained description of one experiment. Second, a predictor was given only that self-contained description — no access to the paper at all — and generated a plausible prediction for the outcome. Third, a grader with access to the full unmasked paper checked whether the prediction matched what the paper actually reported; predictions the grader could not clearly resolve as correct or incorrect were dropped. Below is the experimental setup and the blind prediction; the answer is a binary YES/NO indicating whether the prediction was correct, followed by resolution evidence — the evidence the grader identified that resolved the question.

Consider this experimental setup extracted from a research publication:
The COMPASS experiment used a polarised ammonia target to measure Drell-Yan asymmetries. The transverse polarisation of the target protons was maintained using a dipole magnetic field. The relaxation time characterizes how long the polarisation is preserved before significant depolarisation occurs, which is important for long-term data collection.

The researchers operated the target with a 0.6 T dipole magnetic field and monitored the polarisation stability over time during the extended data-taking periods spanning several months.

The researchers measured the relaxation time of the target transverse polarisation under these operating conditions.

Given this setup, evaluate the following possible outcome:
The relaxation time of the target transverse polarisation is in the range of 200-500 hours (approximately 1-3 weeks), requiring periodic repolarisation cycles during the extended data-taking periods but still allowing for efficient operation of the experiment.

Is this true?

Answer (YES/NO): NO